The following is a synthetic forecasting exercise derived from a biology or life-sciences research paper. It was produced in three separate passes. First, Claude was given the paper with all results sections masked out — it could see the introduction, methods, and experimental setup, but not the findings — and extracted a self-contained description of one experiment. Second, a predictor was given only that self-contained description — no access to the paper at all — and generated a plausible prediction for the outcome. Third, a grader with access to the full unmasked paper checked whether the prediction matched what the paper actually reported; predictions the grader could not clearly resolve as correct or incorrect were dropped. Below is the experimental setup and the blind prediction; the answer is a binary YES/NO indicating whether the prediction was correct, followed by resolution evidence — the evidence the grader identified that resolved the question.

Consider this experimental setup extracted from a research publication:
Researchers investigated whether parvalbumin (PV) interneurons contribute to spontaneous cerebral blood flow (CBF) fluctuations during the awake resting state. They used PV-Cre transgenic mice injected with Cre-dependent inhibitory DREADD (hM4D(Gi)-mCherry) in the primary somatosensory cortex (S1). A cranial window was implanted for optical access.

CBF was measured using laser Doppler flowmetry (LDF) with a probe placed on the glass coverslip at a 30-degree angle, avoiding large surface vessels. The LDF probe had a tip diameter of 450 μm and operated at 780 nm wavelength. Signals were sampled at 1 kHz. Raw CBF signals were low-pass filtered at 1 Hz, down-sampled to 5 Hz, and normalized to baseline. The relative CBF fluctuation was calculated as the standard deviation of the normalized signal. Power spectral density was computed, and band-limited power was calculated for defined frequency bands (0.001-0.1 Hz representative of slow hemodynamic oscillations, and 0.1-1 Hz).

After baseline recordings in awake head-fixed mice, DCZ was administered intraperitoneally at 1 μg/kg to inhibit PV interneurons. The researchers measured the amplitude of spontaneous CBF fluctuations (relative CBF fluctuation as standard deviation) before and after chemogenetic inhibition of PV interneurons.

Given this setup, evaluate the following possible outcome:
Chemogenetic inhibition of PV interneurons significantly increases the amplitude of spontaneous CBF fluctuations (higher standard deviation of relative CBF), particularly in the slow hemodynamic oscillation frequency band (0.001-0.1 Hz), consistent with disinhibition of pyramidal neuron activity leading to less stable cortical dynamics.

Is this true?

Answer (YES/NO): YES